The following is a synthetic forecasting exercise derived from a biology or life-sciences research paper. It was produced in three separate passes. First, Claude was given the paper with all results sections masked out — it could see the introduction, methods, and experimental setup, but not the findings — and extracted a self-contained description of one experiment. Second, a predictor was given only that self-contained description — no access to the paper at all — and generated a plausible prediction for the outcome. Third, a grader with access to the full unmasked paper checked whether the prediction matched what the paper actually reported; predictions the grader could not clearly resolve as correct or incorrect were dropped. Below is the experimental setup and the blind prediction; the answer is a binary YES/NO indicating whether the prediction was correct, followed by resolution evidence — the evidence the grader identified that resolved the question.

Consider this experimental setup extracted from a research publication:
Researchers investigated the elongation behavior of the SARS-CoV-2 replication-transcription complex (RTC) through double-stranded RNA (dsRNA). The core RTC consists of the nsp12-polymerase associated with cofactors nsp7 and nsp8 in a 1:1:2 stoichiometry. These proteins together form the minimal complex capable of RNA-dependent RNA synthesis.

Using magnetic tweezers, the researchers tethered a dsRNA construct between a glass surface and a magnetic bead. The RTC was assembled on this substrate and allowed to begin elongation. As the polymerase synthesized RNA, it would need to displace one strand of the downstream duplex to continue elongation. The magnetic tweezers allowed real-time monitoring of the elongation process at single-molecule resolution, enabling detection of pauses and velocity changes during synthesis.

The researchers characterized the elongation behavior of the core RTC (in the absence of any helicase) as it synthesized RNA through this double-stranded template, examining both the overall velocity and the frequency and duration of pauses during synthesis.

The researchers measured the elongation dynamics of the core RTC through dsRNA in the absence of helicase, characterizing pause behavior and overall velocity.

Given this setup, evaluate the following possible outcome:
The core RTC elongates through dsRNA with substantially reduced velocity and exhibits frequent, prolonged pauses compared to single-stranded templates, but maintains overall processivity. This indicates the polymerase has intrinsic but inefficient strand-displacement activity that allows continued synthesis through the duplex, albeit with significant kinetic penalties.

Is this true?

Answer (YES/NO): YES